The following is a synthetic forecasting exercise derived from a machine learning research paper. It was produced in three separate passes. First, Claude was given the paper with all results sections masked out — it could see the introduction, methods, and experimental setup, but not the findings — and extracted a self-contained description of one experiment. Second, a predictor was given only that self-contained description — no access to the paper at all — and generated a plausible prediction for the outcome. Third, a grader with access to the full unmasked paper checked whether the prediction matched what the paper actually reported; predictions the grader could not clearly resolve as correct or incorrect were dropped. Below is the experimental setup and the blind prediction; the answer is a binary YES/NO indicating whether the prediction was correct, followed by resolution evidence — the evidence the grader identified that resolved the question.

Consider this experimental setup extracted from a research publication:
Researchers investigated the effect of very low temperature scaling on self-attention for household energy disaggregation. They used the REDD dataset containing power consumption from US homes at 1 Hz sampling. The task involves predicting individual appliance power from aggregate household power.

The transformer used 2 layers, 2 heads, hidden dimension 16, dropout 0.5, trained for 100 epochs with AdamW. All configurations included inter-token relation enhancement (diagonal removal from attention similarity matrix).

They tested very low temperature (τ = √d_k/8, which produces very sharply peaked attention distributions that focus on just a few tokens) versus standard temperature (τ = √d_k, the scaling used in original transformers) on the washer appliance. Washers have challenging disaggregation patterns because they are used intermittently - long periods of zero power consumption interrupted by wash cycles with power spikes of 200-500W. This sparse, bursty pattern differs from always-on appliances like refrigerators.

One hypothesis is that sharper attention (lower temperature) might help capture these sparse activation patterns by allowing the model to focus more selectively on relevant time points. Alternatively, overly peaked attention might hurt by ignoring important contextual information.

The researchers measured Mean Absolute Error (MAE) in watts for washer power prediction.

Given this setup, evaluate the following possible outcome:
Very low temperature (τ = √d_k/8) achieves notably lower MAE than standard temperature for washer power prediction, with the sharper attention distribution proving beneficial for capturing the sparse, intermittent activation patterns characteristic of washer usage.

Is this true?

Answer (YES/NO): NO